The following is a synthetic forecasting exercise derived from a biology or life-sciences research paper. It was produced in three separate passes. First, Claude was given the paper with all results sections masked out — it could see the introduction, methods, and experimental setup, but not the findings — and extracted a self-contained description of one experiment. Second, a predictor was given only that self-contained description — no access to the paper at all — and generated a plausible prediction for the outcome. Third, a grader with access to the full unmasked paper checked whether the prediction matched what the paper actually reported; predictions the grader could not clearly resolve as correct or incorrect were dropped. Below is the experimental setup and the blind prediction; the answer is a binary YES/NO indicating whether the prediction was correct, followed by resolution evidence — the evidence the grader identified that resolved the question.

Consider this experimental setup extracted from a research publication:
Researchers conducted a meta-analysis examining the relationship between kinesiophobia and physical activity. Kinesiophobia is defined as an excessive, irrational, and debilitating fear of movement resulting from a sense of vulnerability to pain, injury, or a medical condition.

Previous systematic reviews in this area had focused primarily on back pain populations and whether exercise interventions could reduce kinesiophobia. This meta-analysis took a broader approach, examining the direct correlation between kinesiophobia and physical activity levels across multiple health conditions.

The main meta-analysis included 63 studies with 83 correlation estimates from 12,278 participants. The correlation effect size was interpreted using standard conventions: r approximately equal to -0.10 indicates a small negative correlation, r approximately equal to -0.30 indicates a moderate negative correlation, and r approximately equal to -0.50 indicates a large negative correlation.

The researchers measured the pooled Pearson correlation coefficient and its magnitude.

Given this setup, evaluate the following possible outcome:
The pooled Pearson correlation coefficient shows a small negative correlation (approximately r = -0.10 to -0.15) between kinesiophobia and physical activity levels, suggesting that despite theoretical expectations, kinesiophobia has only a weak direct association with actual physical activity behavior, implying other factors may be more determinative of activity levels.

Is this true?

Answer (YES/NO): NO